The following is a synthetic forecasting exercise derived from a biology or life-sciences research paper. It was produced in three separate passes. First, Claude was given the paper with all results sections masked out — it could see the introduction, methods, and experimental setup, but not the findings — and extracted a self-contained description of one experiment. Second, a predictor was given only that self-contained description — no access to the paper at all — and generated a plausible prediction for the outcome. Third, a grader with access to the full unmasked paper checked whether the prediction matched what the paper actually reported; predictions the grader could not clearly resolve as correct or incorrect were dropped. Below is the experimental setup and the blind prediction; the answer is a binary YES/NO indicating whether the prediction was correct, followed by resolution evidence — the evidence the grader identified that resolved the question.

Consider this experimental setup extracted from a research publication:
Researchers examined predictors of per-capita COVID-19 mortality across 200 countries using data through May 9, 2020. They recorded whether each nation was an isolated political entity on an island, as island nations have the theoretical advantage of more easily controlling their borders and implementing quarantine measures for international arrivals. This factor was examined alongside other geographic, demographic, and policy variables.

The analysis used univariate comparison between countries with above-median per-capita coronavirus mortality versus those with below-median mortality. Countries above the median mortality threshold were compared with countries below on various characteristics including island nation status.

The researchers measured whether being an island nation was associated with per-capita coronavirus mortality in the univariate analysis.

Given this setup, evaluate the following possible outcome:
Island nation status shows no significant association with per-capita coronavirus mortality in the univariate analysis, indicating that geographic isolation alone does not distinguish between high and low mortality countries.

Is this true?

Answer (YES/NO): YES